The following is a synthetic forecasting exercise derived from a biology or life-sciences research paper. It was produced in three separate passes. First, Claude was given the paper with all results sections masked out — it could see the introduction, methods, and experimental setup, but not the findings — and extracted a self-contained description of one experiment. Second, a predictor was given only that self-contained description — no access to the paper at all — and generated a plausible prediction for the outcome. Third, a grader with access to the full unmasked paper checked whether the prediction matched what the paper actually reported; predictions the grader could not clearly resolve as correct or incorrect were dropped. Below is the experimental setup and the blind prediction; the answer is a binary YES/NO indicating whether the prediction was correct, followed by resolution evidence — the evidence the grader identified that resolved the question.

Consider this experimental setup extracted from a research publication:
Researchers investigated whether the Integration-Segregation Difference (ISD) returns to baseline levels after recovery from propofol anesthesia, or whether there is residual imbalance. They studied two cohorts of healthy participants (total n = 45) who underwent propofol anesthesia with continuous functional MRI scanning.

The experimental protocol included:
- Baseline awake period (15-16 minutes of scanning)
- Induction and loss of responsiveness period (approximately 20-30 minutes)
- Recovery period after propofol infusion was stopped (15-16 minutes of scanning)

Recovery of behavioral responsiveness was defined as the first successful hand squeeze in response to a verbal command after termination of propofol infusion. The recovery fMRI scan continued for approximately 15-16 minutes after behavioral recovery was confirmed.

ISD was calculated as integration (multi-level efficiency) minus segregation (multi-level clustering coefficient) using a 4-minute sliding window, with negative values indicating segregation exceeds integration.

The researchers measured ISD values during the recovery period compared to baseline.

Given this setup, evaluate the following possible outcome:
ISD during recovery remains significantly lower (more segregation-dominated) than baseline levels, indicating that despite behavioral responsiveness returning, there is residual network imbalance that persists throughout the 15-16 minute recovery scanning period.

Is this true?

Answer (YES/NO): NO